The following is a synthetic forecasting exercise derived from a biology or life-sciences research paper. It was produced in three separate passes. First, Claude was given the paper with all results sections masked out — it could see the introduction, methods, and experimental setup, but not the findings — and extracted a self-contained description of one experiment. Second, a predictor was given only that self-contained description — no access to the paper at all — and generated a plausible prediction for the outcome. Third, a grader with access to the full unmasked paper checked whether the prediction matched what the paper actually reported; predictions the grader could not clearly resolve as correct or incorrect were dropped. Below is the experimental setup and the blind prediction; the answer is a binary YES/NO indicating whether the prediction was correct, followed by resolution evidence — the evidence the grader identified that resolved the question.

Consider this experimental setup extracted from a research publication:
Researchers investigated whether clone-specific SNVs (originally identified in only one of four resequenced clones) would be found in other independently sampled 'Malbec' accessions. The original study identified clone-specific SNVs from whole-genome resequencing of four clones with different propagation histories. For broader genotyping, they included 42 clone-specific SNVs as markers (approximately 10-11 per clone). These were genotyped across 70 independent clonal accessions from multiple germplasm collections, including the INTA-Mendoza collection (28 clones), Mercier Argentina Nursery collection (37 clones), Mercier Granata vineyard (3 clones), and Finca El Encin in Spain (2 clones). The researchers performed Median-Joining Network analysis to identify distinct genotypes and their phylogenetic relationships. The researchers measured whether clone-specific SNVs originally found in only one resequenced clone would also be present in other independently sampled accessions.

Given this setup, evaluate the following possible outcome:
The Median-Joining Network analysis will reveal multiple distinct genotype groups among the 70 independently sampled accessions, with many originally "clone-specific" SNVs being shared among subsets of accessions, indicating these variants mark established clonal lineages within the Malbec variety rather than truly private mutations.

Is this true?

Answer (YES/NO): YES